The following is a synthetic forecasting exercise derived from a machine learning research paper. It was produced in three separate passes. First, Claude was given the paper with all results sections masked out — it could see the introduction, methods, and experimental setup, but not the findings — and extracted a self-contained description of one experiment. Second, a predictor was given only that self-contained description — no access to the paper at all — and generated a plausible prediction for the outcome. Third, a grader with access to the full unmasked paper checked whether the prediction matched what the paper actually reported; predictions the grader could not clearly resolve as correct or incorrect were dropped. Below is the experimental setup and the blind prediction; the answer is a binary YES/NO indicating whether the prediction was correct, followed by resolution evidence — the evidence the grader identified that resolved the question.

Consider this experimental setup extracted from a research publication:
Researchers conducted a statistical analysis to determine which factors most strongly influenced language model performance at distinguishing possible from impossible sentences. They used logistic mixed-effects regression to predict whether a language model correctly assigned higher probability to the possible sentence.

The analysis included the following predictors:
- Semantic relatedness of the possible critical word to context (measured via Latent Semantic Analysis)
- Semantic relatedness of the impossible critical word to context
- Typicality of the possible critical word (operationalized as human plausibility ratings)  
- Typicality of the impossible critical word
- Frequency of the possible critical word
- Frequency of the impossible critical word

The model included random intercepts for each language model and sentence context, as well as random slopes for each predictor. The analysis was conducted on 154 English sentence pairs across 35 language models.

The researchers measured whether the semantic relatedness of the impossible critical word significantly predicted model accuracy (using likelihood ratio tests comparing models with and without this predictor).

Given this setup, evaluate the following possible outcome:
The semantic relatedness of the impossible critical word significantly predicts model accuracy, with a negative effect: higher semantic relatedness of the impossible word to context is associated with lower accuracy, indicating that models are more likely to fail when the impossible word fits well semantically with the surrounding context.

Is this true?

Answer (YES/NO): YES